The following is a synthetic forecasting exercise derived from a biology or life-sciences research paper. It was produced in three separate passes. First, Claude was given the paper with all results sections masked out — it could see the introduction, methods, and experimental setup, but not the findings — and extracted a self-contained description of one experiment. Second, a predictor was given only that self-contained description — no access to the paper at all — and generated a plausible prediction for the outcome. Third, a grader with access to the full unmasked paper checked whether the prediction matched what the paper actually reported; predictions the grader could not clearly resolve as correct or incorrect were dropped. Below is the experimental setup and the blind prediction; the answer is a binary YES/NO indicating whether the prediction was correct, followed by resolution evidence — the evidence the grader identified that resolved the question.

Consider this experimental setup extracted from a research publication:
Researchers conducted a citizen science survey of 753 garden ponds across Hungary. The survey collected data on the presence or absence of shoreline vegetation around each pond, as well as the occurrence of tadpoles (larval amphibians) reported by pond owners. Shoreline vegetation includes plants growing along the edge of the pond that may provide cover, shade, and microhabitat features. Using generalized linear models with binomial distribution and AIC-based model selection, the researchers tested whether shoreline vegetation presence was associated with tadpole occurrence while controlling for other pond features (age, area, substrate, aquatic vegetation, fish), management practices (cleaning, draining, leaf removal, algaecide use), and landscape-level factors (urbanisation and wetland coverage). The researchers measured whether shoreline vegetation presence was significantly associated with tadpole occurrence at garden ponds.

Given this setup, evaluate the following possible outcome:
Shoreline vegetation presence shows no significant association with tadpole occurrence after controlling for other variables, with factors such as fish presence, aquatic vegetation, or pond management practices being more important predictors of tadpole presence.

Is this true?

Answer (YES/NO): NO